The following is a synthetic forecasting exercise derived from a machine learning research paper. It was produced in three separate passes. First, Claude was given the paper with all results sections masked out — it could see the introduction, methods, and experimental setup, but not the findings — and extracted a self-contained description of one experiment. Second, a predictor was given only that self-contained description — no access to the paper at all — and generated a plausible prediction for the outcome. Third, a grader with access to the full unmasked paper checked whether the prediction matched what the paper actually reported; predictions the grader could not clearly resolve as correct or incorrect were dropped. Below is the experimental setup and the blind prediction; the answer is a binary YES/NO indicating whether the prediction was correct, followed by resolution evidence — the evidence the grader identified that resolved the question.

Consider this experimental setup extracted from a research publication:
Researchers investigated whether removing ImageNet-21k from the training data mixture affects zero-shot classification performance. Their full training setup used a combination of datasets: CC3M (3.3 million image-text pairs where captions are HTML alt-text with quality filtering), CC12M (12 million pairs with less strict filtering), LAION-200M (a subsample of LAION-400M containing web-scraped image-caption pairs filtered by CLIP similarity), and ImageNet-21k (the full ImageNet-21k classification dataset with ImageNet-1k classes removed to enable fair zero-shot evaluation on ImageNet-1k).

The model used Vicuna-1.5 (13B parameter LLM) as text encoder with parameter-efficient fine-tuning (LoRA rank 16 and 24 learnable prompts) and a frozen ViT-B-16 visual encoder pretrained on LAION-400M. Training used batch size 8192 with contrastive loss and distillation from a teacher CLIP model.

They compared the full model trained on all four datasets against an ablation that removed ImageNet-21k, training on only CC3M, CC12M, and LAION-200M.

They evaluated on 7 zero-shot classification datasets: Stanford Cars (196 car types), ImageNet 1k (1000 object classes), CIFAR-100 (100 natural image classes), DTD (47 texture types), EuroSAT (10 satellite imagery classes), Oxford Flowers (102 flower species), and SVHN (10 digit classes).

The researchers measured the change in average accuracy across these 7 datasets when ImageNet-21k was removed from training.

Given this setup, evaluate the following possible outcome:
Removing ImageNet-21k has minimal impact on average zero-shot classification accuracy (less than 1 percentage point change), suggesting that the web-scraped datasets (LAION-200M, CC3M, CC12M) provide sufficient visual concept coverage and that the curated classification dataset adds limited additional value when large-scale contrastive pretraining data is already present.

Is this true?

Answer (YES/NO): YES